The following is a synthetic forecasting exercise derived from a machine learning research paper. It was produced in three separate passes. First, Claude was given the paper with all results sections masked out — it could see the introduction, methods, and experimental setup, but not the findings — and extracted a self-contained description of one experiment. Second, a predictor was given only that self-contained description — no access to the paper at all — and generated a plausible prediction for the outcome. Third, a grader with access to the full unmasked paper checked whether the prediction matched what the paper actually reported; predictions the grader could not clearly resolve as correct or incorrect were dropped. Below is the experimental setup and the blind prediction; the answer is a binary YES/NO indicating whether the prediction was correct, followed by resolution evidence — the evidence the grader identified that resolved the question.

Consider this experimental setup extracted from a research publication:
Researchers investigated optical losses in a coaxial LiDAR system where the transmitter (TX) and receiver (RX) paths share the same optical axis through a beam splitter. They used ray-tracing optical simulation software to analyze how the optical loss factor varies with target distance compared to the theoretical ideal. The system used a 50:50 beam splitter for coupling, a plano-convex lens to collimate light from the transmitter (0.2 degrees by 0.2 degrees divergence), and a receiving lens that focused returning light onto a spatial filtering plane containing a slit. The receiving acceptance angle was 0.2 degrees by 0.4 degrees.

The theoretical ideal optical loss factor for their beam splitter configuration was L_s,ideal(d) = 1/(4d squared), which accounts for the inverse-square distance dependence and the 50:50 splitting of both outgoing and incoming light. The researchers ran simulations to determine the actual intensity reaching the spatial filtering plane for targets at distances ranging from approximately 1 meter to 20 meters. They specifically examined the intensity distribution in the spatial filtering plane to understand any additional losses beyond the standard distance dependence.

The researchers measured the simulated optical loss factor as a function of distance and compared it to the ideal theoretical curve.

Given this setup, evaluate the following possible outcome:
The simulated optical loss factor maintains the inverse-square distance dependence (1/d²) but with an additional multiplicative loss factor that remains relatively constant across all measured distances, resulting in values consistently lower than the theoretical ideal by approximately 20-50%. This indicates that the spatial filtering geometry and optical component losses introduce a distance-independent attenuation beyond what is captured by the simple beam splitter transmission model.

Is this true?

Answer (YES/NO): NO